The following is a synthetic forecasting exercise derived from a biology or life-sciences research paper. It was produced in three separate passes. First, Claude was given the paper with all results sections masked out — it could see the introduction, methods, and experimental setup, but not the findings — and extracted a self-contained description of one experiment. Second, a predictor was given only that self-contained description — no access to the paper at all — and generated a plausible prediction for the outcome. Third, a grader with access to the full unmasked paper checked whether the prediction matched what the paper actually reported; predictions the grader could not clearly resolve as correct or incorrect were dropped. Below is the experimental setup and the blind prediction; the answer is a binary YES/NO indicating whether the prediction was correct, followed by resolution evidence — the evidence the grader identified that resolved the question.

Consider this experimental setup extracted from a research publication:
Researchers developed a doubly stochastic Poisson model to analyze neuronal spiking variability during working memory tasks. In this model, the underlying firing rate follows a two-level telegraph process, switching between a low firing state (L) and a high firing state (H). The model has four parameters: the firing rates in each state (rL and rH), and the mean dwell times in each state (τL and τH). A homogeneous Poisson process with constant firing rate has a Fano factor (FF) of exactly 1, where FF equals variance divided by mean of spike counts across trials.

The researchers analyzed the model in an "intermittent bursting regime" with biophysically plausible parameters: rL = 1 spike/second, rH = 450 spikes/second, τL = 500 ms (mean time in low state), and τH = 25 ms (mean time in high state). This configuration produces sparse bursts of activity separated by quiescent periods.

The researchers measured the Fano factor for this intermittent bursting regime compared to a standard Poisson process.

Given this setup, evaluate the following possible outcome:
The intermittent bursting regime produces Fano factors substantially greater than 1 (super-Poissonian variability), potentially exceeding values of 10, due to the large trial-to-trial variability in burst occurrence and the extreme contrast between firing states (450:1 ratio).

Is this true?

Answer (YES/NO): YES